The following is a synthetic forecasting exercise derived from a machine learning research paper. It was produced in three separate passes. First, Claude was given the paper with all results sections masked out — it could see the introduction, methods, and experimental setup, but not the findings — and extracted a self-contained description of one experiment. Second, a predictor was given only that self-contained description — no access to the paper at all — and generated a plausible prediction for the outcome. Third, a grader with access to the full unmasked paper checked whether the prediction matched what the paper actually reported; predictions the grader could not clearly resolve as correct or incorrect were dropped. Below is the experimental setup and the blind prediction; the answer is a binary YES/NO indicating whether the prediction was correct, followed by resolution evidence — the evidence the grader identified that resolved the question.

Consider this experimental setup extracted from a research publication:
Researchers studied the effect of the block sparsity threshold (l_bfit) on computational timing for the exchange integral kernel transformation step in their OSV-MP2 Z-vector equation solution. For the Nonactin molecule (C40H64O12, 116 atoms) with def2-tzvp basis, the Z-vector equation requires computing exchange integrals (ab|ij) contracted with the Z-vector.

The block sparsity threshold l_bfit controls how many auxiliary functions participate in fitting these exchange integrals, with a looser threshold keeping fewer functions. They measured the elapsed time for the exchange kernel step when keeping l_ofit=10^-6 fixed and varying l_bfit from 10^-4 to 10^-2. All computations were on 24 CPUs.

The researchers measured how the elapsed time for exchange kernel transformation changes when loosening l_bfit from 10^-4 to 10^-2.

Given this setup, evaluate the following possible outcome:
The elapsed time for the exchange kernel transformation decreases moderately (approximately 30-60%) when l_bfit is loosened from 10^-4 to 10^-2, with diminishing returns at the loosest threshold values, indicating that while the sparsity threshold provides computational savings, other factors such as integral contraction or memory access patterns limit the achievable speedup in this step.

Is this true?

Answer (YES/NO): YES